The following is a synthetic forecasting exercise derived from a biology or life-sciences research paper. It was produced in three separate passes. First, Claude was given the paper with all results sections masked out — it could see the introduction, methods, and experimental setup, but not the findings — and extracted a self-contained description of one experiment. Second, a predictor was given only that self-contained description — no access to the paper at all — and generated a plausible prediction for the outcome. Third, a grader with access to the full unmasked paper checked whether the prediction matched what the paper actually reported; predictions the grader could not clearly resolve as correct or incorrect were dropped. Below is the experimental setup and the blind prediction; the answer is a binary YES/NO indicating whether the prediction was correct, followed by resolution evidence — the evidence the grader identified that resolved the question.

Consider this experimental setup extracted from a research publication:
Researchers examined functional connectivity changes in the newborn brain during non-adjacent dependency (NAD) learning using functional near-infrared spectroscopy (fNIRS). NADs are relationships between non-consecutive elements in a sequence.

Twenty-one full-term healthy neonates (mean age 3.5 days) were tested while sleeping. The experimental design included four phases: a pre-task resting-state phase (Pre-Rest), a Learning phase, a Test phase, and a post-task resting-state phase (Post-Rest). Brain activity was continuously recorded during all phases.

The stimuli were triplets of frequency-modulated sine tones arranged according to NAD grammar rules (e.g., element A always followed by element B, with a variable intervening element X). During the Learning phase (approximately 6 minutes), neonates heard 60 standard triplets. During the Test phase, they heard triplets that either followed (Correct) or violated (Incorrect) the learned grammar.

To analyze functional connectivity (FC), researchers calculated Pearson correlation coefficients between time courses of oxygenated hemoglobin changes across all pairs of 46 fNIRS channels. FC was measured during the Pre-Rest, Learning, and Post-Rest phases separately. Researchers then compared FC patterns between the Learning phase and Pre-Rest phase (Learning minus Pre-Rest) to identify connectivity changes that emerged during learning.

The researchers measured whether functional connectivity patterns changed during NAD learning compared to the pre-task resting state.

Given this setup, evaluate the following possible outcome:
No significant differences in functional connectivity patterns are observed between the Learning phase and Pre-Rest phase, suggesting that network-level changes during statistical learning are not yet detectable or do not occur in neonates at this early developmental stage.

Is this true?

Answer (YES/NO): NO